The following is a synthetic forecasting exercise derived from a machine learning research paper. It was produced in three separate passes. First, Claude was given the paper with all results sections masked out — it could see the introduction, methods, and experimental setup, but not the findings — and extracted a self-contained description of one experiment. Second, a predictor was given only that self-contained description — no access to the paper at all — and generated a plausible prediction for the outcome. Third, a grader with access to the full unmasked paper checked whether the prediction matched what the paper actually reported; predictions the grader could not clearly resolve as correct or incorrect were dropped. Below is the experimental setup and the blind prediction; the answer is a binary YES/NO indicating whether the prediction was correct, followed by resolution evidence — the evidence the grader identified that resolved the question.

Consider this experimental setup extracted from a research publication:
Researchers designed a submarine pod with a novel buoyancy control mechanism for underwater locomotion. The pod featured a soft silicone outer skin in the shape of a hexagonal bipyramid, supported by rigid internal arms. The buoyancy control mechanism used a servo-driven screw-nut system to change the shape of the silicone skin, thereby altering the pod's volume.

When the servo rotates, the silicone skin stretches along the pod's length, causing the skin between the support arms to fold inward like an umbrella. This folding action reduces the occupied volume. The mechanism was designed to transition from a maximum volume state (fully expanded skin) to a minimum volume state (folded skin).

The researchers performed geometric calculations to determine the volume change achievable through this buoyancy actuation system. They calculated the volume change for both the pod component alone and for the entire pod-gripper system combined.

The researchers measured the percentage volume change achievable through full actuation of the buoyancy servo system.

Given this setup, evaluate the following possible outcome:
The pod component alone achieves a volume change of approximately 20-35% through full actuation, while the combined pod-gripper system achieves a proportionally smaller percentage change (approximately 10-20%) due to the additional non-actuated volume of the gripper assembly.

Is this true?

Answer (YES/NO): NO